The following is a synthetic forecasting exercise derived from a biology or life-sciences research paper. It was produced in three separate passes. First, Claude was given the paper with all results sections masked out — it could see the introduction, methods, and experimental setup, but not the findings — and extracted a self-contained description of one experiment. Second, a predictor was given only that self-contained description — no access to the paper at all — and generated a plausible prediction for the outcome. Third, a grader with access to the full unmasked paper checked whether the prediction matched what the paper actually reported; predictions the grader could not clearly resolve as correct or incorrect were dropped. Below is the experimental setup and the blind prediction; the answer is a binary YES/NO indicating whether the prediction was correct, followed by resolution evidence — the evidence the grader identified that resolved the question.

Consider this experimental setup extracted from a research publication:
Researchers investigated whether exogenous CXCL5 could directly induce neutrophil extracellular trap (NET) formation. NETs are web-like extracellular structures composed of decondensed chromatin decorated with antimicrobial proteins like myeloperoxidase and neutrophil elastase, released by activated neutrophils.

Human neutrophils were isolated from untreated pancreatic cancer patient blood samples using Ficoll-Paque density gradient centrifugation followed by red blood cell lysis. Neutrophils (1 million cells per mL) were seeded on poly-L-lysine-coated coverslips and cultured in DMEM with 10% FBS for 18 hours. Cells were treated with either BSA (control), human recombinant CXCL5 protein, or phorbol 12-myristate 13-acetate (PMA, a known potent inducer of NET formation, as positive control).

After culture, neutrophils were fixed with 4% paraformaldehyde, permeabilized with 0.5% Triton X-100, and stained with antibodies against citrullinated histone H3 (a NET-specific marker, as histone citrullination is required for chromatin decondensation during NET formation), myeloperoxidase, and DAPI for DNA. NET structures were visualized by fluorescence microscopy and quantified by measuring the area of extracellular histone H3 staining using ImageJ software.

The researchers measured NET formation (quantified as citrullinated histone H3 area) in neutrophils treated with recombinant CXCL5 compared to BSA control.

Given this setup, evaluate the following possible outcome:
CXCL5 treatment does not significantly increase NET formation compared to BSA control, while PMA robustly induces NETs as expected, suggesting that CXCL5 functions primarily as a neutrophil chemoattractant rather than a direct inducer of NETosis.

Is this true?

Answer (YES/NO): NO